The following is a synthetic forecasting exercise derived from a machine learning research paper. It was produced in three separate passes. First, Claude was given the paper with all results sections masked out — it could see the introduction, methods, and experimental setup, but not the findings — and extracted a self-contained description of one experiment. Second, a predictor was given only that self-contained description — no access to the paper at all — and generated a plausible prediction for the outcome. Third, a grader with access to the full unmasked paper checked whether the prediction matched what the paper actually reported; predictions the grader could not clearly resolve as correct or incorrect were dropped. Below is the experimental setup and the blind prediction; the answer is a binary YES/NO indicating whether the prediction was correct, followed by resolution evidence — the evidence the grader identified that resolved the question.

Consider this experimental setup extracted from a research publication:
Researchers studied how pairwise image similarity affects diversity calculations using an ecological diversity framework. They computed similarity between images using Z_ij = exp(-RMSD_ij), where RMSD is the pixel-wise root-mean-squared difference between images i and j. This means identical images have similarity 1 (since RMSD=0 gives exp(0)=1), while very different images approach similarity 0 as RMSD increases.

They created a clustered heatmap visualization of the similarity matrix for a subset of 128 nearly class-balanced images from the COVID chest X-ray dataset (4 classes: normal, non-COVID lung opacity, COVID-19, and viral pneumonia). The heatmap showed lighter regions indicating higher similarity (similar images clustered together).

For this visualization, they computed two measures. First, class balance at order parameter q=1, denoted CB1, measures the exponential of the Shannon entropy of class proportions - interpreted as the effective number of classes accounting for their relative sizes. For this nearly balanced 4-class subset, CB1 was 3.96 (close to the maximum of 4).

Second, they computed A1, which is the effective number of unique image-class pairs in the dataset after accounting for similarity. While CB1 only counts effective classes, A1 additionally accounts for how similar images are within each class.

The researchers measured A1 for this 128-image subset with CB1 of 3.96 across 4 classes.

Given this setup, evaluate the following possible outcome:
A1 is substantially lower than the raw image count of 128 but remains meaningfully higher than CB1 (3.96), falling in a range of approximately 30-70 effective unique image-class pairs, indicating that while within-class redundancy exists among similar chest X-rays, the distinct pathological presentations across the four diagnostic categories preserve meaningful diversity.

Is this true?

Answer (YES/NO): NO